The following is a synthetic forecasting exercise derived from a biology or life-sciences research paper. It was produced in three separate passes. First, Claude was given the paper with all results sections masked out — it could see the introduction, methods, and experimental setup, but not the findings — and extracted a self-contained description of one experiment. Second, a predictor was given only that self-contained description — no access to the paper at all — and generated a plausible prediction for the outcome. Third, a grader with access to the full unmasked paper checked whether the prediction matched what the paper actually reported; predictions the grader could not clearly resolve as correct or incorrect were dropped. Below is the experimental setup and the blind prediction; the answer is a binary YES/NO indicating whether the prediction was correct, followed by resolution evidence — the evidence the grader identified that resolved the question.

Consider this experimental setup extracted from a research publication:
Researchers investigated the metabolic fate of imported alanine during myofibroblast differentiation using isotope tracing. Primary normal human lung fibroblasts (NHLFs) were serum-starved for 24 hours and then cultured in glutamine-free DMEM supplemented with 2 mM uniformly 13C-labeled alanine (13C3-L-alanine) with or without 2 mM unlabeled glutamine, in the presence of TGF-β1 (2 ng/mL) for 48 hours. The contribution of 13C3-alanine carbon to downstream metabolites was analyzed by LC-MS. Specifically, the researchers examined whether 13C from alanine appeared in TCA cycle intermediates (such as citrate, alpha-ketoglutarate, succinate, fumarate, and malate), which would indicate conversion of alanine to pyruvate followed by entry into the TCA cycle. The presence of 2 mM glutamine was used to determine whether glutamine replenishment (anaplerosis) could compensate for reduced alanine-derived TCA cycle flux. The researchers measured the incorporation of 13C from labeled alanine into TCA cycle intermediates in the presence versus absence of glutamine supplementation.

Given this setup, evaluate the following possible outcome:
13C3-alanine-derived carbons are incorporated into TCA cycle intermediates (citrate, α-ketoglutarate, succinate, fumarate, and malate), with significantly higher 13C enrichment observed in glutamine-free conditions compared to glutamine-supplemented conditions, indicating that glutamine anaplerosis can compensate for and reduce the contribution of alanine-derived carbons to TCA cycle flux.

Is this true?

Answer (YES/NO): YES